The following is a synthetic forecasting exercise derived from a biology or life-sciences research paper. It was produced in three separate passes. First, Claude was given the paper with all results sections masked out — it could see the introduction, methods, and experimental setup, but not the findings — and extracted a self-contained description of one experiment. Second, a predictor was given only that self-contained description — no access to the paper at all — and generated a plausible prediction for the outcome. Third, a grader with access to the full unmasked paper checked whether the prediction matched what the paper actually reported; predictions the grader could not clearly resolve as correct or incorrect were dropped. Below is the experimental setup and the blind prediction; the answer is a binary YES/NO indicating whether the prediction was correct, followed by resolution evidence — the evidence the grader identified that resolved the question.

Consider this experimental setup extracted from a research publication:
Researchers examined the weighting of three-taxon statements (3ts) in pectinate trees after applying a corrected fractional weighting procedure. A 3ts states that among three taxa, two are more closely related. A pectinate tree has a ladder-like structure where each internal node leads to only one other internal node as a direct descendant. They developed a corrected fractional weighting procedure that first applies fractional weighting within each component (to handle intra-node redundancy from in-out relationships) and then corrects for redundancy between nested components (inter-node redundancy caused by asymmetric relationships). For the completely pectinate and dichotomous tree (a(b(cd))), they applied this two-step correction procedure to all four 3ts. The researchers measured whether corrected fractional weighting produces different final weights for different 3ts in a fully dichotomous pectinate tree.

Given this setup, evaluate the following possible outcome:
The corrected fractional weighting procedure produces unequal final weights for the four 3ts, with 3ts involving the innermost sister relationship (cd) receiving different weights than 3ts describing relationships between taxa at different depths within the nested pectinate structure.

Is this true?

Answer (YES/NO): NO